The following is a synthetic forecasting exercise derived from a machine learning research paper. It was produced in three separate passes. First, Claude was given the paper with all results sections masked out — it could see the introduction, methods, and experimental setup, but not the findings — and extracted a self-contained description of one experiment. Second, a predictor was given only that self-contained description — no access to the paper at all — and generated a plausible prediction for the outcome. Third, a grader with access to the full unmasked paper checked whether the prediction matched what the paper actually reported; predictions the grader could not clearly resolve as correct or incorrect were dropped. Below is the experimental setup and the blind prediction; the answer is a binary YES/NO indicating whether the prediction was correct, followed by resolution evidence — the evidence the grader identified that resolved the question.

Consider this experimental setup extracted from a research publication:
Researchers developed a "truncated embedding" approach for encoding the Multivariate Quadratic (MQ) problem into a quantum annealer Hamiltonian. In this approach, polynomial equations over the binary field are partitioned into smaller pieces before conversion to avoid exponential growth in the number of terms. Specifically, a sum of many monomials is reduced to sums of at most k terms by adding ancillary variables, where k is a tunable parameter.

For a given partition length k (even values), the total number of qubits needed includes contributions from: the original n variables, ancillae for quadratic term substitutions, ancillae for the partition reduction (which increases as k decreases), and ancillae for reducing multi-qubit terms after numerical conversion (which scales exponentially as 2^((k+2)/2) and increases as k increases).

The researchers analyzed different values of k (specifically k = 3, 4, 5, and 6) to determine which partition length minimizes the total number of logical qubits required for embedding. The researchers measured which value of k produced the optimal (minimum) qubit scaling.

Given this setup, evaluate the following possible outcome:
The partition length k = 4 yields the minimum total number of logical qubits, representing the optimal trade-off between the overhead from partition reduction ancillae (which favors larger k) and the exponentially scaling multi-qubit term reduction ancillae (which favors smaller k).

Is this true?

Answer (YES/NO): YES